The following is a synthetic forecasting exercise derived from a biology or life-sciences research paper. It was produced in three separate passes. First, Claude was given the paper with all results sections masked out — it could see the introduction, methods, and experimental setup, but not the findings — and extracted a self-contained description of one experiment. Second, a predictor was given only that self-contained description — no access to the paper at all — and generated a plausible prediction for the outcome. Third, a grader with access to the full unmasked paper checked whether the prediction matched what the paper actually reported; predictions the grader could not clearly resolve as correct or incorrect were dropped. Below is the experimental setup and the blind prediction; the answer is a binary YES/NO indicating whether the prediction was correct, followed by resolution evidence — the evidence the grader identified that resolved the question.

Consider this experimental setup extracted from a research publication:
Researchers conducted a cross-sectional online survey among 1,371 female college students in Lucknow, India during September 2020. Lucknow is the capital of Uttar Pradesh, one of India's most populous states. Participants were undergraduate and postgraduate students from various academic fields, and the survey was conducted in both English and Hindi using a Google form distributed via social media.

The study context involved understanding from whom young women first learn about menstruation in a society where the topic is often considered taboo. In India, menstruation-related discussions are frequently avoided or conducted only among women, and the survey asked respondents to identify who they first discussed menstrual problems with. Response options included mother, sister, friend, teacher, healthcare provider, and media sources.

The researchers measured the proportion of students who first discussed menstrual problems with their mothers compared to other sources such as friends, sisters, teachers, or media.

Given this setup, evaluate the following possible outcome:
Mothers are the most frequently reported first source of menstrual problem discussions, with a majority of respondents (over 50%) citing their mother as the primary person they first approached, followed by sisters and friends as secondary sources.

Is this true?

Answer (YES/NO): NO